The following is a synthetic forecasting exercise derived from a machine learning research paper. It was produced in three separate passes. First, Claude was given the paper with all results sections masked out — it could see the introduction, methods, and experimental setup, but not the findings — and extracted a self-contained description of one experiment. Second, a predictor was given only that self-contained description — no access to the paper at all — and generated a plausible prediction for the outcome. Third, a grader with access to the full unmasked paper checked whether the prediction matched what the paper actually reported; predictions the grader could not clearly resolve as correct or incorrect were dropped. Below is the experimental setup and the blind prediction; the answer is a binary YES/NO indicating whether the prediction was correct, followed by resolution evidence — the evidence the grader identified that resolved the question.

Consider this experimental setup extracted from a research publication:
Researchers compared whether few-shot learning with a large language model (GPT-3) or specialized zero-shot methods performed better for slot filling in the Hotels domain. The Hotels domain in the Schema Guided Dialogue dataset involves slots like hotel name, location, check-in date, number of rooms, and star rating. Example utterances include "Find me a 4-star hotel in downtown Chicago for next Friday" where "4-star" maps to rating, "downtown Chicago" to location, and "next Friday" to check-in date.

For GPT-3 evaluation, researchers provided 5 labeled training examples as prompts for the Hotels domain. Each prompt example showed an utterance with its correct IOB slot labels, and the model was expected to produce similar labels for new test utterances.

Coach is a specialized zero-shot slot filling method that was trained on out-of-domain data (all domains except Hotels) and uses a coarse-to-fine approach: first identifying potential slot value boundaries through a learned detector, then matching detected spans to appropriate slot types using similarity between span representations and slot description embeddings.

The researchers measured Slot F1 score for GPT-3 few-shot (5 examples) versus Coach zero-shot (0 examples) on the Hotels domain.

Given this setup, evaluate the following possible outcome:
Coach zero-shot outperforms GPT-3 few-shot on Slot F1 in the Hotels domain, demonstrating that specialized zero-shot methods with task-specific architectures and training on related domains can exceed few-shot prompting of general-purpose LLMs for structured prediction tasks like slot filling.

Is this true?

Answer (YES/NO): YES